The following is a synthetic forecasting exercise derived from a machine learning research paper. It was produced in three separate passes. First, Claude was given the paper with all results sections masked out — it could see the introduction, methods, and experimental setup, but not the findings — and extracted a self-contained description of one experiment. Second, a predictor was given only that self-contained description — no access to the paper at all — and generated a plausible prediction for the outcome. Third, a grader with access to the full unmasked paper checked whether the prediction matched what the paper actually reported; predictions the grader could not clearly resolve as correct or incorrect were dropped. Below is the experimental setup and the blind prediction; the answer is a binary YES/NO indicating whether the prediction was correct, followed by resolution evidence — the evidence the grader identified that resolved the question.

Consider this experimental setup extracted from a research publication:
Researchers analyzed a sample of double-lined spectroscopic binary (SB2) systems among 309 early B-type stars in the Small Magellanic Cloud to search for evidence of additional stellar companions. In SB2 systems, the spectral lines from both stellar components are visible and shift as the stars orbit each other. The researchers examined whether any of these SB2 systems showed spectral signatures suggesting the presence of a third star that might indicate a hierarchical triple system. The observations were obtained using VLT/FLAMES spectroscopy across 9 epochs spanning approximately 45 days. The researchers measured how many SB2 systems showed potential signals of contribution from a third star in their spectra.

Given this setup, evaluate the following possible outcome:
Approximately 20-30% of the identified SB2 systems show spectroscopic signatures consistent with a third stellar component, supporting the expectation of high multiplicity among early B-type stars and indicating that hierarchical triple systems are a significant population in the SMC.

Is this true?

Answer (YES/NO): YES